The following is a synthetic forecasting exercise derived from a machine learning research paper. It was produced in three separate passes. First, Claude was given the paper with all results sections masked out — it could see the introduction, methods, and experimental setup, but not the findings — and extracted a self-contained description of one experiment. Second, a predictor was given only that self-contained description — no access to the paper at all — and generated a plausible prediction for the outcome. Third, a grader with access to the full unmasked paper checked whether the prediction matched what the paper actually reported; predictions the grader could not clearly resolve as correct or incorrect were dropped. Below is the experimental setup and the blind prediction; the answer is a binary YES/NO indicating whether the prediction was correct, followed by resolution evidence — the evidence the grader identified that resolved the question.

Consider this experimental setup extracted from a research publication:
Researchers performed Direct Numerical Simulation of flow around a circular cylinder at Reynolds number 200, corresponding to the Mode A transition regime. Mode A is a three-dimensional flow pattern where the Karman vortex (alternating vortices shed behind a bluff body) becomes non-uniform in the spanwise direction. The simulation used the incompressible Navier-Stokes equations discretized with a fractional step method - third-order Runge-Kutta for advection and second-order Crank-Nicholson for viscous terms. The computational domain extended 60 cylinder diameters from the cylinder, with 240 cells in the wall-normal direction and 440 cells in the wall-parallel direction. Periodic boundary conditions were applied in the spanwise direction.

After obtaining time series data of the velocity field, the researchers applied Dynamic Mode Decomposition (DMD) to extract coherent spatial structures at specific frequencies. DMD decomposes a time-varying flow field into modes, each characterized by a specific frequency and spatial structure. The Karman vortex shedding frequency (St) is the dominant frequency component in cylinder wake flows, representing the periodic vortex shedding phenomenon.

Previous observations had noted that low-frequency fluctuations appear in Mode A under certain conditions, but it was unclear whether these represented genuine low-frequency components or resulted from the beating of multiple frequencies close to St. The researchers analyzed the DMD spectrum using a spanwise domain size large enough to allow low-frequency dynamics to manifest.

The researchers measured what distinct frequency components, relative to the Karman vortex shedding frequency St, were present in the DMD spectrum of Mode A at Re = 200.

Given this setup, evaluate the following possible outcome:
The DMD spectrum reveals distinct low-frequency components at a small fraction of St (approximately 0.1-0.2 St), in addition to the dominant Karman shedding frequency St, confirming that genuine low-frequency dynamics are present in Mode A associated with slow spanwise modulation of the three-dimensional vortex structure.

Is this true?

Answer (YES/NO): NO